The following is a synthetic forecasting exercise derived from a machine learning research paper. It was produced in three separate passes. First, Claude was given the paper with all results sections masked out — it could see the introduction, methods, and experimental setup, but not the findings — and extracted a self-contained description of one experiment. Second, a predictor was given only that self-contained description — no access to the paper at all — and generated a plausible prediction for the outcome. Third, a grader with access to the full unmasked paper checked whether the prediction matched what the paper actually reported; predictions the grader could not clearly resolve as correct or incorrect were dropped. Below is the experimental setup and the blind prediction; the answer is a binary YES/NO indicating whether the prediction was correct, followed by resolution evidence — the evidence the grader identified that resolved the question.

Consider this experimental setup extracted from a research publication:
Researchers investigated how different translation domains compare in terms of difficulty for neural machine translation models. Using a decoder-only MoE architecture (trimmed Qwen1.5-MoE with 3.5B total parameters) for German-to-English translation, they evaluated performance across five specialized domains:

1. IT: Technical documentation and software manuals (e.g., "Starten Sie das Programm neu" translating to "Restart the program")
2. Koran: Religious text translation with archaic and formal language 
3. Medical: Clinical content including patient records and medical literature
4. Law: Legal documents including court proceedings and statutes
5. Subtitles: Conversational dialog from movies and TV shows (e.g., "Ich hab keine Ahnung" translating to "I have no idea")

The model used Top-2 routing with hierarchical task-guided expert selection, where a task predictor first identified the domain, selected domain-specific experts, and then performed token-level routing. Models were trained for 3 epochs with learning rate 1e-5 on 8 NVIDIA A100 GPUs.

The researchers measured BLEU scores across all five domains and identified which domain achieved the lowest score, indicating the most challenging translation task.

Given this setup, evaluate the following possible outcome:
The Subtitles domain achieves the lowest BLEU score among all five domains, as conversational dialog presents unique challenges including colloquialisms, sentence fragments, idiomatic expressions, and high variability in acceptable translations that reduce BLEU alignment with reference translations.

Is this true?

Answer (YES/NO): NO